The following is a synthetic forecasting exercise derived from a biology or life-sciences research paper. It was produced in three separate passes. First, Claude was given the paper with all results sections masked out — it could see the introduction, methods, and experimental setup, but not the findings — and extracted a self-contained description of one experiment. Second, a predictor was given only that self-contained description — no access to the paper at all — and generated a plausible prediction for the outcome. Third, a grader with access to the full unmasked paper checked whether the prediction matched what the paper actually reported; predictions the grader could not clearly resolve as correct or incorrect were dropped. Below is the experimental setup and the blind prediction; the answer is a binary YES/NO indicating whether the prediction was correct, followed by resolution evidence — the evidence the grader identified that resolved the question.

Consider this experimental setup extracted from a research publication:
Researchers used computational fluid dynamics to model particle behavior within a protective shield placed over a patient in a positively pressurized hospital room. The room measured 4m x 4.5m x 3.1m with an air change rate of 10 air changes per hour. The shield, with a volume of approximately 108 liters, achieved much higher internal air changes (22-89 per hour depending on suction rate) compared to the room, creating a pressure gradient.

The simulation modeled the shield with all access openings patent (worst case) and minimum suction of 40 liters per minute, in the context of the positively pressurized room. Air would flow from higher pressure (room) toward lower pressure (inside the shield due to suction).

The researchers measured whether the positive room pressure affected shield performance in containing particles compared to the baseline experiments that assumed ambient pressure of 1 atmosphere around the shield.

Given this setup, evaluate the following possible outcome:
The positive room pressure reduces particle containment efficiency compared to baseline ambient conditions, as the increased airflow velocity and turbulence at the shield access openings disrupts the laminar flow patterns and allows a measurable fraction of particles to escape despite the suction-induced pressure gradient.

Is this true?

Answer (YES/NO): NO